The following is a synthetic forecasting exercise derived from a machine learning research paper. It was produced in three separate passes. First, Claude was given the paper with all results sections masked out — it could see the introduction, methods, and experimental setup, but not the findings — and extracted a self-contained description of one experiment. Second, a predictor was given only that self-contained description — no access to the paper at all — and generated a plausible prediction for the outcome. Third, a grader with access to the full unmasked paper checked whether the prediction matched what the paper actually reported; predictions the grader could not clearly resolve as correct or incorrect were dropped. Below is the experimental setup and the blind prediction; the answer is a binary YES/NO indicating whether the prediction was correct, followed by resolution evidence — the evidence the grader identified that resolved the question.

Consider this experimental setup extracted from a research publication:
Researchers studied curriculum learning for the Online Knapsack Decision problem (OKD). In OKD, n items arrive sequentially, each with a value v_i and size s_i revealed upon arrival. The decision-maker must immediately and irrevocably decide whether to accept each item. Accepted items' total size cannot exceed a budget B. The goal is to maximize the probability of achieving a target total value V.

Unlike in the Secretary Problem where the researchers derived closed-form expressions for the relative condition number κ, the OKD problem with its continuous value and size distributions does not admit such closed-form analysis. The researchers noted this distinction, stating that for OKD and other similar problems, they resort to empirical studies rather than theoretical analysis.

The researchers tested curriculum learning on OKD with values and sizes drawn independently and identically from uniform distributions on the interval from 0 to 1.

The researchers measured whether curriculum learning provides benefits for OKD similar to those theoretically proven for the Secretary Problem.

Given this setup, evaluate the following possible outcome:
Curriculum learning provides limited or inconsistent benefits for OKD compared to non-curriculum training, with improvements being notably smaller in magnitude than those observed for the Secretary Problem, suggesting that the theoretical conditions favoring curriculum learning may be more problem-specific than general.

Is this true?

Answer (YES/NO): NO